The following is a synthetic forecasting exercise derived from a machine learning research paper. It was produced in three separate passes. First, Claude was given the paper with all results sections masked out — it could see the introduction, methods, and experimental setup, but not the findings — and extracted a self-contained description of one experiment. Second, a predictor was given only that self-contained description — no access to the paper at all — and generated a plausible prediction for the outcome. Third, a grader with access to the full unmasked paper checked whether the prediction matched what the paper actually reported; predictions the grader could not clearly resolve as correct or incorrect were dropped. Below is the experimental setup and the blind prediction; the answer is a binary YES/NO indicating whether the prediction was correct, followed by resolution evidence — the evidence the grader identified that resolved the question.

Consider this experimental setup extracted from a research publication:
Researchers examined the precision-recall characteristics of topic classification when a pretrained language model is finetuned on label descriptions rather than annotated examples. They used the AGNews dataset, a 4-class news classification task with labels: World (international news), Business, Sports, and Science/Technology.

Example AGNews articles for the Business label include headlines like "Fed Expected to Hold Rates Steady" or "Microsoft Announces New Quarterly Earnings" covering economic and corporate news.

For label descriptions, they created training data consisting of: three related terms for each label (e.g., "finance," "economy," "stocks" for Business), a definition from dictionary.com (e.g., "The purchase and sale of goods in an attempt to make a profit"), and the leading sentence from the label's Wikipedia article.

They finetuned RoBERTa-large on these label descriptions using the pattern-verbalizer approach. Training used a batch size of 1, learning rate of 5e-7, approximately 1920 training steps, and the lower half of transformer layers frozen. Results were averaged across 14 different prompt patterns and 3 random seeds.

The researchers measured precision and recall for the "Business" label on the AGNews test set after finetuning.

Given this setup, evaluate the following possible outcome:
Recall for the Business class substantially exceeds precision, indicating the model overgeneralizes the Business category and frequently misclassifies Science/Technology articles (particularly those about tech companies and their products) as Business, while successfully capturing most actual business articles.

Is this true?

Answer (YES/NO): NO